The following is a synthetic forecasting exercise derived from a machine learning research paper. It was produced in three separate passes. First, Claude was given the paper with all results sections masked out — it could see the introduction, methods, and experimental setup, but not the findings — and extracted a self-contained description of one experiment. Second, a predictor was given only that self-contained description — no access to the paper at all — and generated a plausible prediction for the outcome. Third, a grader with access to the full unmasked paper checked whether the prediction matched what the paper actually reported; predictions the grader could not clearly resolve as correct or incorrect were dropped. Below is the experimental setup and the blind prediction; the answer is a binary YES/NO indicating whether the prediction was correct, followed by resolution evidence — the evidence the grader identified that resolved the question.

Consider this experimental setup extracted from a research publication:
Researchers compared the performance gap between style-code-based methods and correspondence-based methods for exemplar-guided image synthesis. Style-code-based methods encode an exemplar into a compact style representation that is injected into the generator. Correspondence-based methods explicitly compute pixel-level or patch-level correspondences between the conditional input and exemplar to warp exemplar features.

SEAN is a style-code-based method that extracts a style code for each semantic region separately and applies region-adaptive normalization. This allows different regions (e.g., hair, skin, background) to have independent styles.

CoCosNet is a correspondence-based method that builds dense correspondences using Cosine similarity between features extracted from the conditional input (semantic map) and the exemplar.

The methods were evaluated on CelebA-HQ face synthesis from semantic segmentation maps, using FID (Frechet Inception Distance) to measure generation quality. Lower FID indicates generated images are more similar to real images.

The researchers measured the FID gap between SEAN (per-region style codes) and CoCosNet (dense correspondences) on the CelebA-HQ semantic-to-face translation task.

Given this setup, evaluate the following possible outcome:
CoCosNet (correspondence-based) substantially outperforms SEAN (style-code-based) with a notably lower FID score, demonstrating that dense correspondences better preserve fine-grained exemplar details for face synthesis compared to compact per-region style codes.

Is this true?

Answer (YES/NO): NO